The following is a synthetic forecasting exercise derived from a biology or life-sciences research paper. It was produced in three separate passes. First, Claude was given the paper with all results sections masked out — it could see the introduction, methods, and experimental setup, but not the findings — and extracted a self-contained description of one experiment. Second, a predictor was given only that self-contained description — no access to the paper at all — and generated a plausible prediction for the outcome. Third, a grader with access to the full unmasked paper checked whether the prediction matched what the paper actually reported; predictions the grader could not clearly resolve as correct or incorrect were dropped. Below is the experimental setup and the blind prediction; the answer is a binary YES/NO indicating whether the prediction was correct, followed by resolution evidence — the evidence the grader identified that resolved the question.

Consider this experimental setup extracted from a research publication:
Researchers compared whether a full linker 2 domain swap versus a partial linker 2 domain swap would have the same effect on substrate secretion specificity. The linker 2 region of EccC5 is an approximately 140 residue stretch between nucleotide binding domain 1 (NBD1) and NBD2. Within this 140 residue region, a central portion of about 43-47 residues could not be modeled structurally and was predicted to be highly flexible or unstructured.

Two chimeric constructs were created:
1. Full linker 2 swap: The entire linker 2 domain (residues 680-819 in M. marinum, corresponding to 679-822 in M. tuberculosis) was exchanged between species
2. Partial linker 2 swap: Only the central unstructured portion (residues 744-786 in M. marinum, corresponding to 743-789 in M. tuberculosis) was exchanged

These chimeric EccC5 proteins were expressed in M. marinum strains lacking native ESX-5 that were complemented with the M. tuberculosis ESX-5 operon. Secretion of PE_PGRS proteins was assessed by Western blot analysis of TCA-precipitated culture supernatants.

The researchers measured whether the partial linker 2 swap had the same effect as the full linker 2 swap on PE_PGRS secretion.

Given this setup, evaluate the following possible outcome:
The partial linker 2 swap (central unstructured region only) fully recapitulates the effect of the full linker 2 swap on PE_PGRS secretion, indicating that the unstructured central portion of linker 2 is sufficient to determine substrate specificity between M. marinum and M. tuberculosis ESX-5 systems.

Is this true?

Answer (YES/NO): YES